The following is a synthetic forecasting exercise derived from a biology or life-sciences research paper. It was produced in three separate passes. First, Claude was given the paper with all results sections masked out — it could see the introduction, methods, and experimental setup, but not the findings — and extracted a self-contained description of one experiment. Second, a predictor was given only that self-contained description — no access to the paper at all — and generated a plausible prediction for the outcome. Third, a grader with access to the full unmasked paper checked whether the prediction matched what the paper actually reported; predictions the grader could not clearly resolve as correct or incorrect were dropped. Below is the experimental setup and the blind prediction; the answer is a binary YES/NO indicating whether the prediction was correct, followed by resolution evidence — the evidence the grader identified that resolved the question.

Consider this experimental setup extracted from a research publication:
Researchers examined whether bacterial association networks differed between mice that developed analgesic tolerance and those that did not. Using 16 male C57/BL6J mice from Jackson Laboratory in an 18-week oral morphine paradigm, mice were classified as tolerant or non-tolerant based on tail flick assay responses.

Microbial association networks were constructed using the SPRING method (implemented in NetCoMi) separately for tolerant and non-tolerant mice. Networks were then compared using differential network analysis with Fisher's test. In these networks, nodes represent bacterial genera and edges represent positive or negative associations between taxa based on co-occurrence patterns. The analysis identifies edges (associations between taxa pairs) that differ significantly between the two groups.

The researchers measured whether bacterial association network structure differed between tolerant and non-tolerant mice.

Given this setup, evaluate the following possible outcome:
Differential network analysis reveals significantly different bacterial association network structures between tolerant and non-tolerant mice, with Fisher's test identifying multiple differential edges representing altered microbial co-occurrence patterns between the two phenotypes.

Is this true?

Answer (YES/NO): NO